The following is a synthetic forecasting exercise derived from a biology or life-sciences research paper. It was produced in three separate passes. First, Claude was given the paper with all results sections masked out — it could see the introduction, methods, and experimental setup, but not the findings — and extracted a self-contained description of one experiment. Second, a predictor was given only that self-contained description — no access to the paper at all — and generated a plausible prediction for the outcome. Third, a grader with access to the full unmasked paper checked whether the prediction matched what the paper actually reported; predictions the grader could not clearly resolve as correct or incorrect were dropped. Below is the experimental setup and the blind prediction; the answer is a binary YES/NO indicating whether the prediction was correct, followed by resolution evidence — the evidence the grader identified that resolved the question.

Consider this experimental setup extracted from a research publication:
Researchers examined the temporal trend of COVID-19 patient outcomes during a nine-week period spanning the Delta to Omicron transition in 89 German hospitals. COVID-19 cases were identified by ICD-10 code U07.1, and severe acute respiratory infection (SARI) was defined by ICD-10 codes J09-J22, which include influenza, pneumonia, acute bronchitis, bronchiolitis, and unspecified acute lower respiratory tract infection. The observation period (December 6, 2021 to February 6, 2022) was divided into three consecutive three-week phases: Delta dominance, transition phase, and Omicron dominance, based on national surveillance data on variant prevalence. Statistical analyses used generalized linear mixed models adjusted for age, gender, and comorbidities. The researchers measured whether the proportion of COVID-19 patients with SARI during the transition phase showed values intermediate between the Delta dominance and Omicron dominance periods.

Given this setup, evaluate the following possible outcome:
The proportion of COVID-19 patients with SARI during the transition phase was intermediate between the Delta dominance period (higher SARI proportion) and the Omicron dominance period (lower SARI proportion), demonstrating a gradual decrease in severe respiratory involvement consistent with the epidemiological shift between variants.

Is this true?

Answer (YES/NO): YES